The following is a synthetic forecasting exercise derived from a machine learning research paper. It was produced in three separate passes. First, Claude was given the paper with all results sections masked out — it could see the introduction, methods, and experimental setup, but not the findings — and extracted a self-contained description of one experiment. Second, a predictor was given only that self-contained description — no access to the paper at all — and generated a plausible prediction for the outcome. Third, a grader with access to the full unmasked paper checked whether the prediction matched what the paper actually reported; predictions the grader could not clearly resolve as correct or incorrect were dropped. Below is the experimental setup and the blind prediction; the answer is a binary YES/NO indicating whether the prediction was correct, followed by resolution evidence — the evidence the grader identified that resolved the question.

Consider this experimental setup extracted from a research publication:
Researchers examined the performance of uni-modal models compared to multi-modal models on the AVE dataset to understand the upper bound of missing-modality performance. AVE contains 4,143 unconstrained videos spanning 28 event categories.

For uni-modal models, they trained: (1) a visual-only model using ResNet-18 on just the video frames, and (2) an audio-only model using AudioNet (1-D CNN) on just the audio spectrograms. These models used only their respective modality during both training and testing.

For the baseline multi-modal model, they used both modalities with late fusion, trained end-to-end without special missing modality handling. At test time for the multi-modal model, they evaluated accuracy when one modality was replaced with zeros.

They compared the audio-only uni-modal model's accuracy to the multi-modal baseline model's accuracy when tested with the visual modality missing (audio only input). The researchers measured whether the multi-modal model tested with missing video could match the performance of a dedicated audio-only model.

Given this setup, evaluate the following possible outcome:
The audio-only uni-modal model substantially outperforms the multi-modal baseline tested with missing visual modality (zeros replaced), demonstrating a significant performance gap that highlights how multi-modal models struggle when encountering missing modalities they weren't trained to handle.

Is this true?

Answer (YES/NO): YES